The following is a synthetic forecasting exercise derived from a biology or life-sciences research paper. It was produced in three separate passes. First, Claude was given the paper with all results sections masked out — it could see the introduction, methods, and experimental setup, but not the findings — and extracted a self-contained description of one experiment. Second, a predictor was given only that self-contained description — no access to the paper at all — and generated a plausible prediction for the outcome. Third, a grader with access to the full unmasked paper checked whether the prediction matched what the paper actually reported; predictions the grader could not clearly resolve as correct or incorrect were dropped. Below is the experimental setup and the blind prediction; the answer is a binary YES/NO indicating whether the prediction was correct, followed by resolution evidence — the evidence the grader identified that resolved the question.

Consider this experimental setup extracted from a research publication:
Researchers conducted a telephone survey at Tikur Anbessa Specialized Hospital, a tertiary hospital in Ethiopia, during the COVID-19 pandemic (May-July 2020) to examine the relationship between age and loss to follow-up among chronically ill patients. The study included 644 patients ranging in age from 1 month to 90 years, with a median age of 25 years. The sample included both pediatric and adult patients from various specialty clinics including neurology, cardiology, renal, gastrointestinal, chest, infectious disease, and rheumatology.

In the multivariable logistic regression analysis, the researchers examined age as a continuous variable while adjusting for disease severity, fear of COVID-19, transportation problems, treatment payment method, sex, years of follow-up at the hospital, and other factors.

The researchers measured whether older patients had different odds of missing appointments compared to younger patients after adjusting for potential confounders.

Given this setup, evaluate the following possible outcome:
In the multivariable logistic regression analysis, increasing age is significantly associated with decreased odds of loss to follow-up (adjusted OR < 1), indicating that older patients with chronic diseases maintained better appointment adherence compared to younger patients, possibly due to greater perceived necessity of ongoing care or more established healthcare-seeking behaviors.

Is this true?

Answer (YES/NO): NO